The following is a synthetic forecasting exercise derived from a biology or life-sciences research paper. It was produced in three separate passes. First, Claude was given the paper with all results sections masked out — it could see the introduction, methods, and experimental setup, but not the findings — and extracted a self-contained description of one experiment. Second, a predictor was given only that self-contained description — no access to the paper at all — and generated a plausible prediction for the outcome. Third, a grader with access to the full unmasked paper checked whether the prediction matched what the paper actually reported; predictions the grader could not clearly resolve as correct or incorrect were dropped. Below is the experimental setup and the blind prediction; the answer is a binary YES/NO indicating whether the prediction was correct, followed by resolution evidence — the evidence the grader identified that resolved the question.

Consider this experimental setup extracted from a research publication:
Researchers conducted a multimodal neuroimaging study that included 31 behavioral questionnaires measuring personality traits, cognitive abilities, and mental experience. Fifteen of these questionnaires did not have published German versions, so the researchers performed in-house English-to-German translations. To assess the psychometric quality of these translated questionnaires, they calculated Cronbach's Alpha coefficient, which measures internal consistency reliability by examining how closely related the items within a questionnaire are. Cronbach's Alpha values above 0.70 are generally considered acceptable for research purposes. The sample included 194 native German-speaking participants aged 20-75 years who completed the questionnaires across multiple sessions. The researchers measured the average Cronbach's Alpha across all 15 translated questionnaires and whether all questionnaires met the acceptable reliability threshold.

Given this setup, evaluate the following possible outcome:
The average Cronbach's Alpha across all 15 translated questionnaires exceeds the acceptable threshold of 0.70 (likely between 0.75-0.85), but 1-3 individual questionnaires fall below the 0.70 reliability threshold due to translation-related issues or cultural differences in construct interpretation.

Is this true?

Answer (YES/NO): YES